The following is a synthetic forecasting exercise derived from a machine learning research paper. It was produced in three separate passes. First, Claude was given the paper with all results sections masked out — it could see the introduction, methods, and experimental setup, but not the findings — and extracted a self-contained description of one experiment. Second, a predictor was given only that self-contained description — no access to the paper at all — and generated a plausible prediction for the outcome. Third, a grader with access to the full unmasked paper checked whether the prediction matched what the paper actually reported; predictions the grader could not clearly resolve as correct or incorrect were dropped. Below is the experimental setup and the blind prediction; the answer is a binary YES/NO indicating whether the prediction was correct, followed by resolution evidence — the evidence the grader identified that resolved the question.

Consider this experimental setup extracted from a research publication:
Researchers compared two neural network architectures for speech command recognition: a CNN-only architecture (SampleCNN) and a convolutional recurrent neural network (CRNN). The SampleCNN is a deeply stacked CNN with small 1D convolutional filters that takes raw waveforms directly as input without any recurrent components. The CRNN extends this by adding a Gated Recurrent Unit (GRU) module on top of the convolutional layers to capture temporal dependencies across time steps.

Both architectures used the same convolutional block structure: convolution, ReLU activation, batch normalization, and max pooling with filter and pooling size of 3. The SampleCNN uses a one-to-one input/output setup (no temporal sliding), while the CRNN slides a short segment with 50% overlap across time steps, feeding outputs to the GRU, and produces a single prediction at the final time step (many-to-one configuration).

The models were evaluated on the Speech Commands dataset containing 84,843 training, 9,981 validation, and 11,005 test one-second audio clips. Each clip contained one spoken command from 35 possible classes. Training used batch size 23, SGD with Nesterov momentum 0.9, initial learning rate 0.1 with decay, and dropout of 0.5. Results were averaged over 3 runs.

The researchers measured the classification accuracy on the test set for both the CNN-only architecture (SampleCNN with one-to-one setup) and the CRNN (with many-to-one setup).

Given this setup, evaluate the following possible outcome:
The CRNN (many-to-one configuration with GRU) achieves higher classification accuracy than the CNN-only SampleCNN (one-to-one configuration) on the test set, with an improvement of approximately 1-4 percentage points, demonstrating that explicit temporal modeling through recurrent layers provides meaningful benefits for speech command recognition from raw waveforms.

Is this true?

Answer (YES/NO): NO